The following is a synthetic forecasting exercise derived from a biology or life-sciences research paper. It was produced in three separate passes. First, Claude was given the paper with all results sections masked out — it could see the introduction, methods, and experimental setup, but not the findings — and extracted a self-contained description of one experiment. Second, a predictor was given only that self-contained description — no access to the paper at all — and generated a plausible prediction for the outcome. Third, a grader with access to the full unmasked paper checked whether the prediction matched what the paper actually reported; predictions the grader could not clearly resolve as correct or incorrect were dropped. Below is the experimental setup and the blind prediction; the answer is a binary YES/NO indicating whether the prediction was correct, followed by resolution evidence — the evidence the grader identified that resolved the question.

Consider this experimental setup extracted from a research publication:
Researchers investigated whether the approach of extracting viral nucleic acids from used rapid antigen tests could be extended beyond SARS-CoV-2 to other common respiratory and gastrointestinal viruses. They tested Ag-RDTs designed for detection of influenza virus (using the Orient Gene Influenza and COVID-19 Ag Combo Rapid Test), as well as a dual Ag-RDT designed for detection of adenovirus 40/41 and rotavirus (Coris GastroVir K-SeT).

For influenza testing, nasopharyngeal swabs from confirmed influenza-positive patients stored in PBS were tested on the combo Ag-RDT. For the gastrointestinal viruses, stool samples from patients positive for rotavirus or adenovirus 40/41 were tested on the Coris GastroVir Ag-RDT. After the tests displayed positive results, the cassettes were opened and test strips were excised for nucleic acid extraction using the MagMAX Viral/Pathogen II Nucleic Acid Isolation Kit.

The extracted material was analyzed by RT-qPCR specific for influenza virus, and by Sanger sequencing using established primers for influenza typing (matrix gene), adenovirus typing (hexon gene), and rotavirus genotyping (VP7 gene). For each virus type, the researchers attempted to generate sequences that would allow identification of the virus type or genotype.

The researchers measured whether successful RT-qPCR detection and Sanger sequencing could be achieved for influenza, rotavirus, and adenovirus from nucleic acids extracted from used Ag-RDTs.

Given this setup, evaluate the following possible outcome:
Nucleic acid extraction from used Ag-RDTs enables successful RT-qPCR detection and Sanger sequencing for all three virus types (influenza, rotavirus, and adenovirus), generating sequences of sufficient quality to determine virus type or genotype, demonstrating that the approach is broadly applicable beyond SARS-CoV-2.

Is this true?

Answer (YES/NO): YES